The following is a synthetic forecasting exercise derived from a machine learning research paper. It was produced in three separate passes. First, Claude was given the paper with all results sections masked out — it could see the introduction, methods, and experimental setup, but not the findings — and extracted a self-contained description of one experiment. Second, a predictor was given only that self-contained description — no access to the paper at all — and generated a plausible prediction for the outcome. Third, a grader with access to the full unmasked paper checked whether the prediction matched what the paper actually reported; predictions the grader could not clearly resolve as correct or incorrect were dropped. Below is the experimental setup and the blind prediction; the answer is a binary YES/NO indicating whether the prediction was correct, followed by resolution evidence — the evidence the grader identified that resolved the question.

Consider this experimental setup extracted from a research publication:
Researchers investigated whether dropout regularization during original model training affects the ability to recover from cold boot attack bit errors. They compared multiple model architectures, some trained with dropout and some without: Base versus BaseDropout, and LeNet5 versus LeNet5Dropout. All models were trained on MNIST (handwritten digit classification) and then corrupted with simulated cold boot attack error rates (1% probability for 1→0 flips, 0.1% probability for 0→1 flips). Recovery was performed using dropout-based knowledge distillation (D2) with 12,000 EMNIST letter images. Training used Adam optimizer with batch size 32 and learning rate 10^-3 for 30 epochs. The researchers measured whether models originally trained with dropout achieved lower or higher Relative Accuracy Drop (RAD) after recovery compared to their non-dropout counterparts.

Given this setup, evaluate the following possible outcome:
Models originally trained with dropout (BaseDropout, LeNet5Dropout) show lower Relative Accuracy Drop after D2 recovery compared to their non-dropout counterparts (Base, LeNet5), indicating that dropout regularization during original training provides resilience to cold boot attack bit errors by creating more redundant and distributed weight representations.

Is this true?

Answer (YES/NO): NO